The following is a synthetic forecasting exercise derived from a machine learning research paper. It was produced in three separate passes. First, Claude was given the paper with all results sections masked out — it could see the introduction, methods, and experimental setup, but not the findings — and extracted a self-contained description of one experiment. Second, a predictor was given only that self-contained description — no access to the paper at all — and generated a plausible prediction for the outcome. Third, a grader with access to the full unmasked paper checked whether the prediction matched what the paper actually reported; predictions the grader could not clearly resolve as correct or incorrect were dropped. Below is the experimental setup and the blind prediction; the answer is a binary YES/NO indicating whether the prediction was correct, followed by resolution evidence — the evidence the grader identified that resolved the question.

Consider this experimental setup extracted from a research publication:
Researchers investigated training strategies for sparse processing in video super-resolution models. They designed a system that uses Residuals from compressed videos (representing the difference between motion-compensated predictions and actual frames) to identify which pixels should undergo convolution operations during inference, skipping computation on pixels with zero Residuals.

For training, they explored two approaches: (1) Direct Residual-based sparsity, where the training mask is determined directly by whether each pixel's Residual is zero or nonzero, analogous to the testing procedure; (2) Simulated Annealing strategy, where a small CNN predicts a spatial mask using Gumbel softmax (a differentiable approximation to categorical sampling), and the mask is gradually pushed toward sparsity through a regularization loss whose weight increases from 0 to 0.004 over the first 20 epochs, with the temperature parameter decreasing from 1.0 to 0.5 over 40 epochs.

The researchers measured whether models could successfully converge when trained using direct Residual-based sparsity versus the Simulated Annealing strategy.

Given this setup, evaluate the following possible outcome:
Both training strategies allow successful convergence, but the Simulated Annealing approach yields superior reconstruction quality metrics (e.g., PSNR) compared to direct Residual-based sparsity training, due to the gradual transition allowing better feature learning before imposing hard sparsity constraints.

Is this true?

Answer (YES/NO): NO